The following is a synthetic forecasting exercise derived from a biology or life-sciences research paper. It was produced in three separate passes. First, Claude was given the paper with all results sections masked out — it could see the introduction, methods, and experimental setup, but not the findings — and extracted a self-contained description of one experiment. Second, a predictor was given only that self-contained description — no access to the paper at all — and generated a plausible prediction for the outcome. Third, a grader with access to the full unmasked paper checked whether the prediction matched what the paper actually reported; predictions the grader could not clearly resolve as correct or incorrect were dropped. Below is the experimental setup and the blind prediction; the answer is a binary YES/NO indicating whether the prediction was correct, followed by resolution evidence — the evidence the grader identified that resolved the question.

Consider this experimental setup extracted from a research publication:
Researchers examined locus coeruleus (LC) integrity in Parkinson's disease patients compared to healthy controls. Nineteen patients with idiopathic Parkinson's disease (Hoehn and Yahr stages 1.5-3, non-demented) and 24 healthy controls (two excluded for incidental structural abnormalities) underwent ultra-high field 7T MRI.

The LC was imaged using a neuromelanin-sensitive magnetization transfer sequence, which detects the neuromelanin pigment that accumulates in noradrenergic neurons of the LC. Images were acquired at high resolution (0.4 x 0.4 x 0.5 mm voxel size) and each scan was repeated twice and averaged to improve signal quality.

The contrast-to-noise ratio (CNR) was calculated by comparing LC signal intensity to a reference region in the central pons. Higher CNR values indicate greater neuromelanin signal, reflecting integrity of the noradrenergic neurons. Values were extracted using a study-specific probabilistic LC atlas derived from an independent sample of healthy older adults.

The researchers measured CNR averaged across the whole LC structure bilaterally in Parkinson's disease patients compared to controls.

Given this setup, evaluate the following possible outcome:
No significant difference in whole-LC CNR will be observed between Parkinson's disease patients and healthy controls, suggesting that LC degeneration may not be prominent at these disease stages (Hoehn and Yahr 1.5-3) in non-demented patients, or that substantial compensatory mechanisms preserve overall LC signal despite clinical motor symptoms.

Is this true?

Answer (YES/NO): YES